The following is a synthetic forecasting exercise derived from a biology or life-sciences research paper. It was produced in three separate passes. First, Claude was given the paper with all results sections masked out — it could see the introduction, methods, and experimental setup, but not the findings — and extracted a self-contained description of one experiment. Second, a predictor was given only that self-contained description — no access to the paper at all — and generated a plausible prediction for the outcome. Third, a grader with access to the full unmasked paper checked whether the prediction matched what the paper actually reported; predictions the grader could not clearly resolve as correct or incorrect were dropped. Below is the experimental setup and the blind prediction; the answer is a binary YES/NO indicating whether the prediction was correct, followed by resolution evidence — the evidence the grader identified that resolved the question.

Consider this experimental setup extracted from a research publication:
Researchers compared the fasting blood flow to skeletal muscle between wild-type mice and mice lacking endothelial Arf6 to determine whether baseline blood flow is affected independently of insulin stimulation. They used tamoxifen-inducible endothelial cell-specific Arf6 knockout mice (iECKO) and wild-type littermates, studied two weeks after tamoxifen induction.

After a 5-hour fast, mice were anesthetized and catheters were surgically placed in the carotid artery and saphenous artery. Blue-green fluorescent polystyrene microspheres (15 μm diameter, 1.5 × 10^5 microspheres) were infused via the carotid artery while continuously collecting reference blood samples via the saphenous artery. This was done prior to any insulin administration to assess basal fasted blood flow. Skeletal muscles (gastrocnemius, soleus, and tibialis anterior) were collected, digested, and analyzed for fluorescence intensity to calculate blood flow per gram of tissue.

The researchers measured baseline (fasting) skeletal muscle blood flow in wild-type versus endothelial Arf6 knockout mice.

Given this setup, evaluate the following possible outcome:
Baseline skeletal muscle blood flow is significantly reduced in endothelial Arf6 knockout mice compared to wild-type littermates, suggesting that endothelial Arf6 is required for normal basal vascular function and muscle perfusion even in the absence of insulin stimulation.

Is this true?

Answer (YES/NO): YES